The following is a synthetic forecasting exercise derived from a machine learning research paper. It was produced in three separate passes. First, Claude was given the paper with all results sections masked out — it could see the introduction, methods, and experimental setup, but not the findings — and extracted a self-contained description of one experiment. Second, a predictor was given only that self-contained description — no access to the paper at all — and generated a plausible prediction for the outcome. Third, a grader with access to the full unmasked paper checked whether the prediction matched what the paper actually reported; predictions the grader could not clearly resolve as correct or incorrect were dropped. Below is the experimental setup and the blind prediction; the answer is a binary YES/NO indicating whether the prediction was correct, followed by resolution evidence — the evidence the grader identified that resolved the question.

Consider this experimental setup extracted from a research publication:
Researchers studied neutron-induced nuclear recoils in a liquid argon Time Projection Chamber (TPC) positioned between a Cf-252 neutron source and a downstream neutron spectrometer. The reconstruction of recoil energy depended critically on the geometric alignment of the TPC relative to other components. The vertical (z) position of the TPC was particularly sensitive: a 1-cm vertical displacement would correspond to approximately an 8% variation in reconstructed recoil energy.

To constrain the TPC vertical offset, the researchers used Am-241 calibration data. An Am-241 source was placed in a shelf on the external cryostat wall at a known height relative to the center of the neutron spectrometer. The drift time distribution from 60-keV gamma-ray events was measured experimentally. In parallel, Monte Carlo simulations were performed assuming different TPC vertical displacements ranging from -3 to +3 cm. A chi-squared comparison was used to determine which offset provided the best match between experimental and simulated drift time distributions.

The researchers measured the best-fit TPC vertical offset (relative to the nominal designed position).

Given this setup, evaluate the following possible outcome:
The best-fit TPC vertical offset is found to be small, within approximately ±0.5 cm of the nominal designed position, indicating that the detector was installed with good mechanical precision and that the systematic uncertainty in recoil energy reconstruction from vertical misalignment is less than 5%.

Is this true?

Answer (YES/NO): YES